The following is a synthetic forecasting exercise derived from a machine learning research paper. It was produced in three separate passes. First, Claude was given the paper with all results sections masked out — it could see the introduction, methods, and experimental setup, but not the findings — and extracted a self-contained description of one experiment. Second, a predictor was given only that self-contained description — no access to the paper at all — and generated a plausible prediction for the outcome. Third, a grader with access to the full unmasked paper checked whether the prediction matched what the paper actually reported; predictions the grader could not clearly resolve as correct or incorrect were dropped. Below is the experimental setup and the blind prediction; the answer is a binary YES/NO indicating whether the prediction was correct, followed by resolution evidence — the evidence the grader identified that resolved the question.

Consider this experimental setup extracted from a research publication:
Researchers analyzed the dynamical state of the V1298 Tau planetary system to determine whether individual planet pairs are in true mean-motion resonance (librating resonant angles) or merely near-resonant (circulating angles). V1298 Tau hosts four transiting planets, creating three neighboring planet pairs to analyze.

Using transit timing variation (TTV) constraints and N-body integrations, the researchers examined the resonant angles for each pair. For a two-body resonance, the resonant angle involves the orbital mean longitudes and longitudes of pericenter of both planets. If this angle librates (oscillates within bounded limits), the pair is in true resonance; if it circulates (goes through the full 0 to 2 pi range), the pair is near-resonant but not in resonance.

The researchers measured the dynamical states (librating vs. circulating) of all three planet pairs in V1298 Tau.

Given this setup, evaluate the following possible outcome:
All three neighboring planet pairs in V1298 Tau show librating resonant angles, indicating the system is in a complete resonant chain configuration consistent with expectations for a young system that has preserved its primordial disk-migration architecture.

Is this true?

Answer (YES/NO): NO